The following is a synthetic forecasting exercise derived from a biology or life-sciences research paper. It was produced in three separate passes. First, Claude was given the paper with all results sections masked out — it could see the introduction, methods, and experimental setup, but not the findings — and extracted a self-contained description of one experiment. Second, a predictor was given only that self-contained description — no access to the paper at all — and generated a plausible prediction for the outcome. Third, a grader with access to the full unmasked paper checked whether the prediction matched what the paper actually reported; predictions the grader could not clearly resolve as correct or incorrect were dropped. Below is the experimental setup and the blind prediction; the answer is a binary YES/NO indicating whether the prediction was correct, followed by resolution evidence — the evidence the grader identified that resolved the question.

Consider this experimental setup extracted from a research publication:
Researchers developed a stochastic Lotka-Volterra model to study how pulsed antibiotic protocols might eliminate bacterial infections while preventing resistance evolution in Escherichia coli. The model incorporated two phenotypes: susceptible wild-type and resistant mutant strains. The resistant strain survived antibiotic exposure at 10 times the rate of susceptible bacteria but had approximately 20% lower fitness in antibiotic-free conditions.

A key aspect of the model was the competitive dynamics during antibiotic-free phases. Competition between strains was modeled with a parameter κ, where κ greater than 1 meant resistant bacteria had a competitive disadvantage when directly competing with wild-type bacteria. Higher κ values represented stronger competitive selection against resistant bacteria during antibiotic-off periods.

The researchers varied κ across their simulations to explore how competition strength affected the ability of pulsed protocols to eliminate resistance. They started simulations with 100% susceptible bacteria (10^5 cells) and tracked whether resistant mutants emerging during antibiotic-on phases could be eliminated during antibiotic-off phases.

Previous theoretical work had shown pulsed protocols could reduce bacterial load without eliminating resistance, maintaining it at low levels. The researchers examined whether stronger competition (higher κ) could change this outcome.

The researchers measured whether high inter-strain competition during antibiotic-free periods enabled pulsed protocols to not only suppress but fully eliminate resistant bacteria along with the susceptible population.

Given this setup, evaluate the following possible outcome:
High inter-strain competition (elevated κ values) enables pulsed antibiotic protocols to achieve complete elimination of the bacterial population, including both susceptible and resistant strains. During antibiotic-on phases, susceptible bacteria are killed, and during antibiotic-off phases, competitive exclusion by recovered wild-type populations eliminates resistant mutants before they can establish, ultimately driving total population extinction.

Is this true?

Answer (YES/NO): YES